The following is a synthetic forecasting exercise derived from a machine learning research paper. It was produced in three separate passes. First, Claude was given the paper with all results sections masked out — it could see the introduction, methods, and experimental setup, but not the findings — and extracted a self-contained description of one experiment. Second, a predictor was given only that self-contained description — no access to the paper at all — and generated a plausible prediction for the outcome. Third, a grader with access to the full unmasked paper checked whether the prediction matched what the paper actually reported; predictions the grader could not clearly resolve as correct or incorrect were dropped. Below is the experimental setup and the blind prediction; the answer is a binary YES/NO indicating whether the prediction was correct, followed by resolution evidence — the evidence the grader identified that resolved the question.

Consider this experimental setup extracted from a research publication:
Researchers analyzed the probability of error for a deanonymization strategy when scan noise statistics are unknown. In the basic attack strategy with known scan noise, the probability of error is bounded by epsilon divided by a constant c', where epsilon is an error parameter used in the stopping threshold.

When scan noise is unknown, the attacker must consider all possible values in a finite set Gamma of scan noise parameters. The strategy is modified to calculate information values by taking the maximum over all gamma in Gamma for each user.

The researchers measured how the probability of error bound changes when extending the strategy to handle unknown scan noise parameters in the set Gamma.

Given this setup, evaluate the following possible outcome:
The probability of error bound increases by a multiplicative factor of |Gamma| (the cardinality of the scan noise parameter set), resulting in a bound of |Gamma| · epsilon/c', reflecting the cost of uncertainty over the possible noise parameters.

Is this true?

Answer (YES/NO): YES